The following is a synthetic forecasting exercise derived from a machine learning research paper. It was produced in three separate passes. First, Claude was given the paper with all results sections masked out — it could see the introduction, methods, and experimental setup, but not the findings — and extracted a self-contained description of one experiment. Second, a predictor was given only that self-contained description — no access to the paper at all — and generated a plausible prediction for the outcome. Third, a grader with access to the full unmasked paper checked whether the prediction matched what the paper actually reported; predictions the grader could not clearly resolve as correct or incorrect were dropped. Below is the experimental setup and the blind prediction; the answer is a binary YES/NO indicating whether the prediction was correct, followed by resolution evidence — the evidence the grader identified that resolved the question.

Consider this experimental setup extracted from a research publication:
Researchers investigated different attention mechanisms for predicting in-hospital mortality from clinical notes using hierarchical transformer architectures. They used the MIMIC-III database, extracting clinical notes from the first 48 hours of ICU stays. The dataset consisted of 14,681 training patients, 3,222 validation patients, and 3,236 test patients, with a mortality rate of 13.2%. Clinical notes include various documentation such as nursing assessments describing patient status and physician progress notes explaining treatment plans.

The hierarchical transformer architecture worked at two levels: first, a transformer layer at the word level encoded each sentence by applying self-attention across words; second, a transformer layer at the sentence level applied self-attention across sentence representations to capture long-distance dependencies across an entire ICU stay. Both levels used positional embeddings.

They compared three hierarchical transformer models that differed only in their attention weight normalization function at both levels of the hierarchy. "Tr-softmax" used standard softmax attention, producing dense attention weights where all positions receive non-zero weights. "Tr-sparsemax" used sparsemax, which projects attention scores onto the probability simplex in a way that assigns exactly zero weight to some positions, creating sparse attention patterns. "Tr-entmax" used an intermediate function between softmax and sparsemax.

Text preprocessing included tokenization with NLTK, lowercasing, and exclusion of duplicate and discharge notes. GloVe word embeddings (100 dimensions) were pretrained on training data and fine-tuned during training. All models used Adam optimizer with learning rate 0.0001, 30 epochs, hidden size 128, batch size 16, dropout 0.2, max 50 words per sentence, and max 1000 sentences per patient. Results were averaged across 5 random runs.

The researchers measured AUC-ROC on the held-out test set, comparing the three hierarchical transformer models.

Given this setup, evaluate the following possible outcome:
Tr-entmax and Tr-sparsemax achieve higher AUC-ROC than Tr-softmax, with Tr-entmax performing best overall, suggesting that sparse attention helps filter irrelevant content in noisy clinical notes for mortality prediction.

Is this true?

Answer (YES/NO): NO